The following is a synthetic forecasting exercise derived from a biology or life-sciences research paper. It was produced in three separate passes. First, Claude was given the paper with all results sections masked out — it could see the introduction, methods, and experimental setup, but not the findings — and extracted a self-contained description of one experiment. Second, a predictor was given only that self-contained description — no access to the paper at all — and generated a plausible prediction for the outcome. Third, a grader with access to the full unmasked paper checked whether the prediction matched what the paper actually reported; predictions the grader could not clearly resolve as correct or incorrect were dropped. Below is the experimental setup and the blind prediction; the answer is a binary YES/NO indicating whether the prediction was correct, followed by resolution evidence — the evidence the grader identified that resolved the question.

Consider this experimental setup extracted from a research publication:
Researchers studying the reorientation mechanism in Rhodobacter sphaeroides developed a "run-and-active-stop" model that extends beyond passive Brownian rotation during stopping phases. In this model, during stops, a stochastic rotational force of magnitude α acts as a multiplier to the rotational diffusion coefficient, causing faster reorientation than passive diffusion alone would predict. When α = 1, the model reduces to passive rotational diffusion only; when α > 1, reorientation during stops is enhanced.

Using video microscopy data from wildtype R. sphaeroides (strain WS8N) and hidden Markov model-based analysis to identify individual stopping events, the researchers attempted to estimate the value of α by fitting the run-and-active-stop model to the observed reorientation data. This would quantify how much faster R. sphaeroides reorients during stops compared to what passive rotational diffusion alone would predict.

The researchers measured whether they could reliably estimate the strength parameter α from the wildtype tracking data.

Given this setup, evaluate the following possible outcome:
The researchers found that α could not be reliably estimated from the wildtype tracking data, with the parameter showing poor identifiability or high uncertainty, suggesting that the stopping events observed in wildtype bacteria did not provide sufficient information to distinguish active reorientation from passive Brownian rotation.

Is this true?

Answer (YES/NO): NO